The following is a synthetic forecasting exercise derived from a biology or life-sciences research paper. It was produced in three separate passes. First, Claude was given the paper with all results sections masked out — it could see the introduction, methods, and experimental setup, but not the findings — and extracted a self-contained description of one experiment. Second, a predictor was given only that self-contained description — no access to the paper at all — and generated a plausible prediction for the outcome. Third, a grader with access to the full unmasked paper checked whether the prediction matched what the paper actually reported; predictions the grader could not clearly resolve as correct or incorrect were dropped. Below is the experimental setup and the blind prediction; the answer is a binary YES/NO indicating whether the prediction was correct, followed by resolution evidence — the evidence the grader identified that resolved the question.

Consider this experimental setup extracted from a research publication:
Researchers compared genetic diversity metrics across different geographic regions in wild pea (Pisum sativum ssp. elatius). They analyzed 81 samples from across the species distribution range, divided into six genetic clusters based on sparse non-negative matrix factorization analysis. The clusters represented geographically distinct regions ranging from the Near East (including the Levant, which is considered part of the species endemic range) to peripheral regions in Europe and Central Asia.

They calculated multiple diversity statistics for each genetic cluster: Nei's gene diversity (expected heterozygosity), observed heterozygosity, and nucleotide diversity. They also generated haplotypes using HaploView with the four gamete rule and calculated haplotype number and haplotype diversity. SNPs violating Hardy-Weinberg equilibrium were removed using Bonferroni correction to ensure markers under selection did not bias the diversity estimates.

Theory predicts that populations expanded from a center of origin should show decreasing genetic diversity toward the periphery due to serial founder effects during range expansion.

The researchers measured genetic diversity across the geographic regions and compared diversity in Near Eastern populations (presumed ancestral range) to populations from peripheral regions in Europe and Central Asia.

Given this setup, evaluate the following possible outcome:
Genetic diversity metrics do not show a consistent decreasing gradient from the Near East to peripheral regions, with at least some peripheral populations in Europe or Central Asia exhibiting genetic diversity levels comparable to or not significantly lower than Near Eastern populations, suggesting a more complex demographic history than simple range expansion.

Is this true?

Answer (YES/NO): YES